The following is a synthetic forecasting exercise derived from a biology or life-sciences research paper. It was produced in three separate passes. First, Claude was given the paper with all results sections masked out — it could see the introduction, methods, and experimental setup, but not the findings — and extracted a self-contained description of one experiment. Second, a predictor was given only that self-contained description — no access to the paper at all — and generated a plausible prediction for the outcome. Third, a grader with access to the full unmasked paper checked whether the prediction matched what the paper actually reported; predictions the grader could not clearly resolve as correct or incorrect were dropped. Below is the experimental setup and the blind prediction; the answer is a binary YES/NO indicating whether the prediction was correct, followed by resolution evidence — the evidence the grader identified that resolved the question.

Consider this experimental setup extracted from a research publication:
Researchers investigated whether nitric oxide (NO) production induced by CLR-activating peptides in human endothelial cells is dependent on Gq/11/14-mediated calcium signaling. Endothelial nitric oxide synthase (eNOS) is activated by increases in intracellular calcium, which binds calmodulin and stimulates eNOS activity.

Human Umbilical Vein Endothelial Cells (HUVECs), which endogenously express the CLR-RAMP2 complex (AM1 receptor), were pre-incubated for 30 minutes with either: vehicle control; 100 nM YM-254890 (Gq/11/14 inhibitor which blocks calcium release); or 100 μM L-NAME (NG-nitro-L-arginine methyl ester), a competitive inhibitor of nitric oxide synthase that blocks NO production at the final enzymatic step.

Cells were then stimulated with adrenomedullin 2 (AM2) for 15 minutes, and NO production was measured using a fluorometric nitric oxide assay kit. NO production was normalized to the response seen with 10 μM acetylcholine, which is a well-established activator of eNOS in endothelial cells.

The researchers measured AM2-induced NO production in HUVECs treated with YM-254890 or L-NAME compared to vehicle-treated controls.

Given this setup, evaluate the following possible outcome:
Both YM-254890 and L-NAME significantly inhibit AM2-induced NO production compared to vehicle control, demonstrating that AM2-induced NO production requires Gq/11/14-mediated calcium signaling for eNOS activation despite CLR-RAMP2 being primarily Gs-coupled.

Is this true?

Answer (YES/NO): YES